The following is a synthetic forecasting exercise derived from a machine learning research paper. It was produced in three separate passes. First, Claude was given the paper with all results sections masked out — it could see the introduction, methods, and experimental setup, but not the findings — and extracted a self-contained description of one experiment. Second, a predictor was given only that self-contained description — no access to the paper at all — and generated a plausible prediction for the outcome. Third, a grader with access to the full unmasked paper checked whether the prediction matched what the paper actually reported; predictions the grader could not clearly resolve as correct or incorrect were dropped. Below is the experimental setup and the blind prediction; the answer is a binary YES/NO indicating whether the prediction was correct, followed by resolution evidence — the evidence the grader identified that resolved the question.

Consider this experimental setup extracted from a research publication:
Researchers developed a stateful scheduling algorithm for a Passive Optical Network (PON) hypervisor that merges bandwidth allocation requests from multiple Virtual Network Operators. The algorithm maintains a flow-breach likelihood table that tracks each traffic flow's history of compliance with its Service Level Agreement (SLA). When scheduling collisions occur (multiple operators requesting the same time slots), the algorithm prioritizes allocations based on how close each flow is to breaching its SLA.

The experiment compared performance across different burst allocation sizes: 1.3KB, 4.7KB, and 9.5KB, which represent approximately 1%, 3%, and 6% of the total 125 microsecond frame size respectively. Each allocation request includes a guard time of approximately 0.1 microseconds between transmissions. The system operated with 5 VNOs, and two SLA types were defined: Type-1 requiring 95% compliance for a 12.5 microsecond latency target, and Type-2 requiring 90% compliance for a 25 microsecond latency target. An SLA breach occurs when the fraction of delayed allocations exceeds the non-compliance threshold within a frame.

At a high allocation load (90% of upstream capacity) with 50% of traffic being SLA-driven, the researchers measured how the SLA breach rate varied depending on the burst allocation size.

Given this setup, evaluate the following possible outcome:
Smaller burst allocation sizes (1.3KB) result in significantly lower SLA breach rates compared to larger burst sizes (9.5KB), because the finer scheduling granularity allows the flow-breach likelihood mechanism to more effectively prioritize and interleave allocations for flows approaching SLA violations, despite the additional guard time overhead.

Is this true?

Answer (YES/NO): NO